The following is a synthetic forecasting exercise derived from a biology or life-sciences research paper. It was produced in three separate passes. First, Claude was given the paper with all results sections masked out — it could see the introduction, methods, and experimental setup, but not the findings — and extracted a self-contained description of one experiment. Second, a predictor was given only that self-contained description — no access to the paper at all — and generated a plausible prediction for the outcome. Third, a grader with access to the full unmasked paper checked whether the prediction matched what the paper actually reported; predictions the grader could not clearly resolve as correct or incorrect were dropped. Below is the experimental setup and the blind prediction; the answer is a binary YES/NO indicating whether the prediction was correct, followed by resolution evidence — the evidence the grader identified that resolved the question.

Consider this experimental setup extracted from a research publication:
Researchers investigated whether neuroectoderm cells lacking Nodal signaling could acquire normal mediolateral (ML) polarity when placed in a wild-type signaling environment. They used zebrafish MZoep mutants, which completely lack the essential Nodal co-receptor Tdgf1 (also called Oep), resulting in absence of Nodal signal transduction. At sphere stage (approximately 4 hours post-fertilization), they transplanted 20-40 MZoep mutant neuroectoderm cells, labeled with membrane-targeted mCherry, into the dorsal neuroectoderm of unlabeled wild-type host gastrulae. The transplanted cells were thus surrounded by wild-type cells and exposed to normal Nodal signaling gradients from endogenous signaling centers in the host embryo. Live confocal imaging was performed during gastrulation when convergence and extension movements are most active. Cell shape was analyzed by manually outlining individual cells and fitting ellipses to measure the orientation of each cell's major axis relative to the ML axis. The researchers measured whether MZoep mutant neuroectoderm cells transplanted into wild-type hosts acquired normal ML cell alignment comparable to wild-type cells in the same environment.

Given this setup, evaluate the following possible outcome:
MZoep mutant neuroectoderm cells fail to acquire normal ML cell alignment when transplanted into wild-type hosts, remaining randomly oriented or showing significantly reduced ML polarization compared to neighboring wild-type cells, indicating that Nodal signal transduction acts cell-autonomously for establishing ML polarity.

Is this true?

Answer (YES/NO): NO